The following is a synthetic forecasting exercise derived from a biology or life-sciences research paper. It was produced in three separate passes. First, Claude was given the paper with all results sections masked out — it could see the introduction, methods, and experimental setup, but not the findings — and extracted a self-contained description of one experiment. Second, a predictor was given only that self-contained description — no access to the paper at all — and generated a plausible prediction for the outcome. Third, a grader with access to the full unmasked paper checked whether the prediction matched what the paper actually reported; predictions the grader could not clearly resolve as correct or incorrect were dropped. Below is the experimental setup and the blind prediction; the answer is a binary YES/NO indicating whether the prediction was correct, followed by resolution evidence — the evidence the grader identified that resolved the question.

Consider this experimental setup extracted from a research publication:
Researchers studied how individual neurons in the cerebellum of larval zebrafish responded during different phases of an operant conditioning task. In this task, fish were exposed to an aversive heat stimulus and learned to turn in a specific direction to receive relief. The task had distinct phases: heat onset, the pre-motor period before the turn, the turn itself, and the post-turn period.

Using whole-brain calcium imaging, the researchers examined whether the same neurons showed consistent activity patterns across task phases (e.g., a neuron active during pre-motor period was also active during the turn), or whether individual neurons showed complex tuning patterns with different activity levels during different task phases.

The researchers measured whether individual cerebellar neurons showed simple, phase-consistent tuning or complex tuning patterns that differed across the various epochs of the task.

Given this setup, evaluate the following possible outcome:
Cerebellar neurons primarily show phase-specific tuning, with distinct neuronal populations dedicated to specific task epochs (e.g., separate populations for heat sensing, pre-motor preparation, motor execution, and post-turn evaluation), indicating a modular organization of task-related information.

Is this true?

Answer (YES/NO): NO